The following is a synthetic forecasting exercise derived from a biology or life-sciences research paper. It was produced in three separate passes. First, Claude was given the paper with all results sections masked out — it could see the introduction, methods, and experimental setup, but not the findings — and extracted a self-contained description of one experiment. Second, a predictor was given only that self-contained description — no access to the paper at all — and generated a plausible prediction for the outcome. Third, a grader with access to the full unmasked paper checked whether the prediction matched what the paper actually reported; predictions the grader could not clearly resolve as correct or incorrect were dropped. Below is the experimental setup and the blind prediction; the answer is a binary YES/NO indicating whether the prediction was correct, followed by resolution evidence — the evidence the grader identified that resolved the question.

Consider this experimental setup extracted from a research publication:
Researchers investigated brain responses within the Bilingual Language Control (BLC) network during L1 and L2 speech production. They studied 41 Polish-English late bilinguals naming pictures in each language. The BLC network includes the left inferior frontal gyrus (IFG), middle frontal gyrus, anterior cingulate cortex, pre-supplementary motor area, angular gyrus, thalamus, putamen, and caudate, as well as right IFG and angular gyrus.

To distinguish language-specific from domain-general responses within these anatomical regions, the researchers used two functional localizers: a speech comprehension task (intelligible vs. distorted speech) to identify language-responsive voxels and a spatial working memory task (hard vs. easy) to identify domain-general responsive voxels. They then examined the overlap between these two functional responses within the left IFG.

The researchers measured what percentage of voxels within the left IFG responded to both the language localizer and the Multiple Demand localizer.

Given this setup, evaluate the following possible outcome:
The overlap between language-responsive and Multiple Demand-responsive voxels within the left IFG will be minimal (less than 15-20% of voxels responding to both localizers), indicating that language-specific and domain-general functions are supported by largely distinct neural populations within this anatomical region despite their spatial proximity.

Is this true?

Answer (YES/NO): YES